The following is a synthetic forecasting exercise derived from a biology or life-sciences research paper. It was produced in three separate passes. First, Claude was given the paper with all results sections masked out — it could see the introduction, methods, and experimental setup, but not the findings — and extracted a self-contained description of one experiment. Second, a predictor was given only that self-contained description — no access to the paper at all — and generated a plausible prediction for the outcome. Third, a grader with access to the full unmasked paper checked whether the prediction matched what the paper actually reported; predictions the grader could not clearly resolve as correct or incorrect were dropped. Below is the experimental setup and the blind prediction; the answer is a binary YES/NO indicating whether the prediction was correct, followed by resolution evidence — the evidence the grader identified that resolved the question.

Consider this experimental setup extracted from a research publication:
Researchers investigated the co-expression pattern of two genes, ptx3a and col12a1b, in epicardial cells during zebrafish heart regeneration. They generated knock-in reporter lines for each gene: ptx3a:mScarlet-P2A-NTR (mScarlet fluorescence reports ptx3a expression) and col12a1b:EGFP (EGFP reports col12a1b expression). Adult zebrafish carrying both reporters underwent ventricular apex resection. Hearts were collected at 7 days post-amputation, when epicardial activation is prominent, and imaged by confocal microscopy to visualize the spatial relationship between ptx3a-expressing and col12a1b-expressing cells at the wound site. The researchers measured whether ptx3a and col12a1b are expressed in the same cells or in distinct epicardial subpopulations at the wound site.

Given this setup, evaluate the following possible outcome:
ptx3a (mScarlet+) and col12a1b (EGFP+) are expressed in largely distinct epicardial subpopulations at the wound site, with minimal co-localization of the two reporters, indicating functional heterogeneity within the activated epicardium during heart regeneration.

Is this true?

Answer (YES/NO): NO